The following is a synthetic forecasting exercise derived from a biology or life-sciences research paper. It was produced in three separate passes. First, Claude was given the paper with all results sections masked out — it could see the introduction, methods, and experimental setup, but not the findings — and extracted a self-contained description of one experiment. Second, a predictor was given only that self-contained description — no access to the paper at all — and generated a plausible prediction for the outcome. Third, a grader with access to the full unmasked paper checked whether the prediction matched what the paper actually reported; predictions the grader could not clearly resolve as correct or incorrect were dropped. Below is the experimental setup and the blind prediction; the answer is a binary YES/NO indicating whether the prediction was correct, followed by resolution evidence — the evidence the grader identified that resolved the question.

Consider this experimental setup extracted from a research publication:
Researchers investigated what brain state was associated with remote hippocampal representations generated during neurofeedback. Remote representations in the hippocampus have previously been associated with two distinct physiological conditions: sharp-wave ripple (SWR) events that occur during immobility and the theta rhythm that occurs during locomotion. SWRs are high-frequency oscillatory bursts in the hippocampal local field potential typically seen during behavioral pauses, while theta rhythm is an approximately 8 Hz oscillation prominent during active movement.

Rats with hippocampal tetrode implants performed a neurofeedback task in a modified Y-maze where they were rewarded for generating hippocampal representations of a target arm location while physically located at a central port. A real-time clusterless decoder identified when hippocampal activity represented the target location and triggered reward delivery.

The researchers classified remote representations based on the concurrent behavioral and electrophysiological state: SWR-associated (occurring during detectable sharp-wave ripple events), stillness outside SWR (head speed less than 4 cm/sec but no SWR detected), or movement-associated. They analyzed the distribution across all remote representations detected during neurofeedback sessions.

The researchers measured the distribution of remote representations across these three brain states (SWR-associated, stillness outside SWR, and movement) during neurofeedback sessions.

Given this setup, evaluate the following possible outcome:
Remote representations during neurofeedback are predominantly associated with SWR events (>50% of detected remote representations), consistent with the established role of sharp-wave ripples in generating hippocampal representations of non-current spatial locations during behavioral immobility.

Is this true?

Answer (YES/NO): NO